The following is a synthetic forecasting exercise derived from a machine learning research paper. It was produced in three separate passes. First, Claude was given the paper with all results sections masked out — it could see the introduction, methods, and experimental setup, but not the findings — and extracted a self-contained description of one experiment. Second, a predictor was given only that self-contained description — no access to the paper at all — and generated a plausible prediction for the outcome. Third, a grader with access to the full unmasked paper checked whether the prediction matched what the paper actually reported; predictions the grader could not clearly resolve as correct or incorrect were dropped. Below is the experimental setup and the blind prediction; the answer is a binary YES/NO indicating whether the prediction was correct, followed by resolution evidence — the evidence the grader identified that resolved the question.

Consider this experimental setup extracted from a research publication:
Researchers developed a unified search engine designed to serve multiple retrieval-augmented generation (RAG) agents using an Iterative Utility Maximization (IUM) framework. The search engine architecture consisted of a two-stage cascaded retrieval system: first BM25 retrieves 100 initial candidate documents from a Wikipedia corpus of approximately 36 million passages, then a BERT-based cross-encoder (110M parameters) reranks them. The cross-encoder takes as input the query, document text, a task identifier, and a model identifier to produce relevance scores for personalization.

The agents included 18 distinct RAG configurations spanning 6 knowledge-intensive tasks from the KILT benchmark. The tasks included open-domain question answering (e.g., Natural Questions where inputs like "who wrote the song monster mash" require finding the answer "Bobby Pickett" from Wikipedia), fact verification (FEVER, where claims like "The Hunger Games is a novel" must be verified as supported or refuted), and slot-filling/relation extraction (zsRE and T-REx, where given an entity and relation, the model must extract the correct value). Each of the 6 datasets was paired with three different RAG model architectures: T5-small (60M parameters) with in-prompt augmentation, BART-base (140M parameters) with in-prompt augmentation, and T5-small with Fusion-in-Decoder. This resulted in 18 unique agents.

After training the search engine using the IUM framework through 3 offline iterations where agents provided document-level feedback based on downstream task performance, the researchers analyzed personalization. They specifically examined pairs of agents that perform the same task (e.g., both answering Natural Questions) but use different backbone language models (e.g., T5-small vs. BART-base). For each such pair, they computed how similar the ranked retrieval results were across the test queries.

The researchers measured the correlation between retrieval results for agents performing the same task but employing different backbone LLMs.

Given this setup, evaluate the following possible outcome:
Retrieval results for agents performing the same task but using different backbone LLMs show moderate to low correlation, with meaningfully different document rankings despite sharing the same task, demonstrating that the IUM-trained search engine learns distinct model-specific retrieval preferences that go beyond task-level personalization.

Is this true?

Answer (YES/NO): YES